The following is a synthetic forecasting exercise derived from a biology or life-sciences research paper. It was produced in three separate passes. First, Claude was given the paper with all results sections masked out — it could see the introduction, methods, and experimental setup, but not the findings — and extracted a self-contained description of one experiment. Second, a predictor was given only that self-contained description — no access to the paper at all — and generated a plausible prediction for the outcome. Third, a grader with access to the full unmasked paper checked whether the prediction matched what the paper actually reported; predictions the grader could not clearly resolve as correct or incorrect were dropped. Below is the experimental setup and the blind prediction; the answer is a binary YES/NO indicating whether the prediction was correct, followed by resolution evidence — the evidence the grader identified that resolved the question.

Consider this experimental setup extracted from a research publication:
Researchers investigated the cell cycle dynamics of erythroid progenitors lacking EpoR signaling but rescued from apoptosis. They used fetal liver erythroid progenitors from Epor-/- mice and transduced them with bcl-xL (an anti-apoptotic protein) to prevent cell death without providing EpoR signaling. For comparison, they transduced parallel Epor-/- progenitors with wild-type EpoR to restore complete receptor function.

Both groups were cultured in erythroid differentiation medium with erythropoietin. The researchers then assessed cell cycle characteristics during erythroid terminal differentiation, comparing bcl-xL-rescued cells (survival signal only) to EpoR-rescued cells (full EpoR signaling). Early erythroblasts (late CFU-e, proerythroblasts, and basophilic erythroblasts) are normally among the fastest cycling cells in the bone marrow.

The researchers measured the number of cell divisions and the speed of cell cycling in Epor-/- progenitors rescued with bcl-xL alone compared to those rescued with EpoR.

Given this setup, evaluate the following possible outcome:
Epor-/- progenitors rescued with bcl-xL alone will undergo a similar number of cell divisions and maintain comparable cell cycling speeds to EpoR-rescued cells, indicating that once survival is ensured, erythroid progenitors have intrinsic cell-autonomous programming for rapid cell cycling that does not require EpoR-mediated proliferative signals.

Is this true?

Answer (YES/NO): NO